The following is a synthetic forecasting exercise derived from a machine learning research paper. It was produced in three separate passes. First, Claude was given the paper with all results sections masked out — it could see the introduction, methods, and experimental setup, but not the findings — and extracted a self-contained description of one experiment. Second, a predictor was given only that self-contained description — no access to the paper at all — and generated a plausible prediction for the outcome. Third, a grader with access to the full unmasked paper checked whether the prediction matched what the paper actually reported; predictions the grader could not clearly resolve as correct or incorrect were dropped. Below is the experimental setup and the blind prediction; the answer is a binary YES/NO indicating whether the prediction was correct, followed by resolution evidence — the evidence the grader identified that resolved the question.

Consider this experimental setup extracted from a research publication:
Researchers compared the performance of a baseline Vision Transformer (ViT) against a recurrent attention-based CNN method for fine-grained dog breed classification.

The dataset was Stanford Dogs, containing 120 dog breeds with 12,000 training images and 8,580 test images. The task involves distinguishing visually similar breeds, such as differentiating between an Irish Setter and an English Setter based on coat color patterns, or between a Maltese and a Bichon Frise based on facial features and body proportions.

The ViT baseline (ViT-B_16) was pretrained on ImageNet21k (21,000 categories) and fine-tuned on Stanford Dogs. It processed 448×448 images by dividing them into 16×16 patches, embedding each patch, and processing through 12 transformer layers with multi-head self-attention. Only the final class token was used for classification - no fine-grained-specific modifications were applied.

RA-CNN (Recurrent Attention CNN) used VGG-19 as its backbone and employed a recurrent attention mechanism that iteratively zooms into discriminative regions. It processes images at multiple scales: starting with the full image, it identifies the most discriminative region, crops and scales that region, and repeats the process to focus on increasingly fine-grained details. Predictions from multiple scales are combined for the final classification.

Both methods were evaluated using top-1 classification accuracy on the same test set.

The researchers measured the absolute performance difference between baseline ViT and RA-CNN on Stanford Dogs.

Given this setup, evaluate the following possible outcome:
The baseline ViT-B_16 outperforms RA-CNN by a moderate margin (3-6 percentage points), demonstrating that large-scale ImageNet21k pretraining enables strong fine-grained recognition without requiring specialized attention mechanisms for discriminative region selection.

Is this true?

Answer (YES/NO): YES